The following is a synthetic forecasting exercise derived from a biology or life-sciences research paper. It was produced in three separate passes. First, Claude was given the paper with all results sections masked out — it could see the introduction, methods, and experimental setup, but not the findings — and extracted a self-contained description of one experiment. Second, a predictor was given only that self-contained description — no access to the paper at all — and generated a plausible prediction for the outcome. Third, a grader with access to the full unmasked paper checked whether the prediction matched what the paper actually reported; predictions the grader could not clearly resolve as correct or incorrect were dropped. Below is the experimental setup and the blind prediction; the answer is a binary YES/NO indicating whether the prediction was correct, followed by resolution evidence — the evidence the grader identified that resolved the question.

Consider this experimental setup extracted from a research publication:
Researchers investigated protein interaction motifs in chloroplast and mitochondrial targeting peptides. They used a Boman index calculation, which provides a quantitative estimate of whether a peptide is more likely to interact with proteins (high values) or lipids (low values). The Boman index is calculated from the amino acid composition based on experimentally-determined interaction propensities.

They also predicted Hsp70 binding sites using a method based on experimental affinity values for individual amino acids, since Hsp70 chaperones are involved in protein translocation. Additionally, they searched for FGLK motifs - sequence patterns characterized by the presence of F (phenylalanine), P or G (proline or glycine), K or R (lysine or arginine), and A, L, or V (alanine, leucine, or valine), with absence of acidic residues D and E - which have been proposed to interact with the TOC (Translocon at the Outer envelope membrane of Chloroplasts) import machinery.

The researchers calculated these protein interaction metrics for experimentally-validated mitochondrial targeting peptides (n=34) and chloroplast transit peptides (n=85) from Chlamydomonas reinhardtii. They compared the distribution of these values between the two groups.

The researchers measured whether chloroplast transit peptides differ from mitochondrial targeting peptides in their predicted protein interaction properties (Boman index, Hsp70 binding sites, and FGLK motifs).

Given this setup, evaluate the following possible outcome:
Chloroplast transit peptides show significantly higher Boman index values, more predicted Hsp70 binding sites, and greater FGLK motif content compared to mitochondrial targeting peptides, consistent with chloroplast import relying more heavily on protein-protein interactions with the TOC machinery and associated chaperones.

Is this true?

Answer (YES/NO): NO